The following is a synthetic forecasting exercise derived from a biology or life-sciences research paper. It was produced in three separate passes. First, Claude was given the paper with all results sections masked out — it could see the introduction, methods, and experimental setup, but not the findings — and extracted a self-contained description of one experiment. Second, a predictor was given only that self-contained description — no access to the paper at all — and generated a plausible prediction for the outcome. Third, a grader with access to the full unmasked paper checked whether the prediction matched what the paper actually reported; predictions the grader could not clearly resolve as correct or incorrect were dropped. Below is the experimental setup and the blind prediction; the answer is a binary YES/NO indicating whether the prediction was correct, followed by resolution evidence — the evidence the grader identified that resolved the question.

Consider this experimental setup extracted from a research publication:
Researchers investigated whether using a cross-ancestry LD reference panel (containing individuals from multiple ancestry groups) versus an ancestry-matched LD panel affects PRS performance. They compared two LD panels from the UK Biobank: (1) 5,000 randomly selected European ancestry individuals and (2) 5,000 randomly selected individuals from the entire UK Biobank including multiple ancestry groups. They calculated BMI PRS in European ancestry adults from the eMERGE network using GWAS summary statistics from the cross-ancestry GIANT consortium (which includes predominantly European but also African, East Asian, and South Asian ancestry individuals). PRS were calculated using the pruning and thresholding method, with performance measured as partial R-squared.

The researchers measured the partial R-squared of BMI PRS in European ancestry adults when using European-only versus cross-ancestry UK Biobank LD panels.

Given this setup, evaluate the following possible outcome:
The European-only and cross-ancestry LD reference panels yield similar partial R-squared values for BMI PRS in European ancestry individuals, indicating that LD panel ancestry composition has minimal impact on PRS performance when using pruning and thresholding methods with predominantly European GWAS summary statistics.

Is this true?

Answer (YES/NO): YES